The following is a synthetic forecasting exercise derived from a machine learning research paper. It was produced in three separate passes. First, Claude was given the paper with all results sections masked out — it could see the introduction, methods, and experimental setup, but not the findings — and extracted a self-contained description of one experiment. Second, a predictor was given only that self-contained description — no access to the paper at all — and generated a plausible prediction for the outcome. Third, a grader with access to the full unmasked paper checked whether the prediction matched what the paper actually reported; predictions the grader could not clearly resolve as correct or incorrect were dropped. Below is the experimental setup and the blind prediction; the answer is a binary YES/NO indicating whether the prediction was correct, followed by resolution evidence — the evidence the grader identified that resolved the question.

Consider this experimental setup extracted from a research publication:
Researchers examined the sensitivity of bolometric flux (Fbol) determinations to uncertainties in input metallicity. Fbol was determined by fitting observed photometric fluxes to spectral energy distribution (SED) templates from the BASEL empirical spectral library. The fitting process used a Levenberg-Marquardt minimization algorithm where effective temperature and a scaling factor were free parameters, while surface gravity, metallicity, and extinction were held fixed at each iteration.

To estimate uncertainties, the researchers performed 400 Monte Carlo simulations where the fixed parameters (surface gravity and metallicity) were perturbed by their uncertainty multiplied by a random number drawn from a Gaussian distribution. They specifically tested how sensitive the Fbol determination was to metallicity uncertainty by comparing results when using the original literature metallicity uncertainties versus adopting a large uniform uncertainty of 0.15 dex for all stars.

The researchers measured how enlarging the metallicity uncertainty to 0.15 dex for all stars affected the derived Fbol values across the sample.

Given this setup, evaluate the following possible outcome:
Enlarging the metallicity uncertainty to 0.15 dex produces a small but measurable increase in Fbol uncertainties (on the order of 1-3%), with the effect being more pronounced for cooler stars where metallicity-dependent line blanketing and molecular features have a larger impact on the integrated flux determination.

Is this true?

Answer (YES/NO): NO